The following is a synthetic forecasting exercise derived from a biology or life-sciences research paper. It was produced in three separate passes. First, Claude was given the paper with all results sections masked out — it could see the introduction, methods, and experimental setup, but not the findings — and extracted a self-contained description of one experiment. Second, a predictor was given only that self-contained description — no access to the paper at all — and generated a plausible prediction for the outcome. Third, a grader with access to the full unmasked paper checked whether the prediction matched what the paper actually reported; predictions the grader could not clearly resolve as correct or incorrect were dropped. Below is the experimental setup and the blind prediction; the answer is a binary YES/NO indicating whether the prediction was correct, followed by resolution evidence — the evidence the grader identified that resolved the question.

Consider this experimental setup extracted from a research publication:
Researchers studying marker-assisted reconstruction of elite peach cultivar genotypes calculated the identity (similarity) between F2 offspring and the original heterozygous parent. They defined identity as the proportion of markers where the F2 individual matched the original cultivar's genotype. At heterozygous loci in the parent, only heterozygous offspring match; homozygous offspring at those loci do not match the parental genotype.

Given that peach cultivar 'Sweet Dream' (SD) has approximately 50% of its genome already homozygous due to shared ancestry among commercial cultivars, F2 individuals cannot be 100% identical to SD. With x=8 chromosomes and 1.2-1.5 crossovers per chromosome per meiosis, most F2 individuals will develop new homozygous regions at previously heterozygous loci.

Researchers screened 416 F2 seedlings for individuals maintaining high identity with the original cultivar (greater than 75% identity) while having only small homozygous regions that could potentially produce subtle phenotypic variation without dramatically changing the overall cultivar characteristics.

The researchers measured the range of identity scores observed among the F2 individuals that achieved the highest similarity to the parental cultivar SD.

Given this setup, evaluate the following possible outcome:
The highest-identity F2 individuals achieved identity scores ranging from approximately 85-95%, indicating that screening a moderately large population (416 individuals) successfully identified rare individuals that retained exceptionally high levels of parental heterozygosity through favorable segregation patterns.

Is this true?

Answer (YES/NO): NO